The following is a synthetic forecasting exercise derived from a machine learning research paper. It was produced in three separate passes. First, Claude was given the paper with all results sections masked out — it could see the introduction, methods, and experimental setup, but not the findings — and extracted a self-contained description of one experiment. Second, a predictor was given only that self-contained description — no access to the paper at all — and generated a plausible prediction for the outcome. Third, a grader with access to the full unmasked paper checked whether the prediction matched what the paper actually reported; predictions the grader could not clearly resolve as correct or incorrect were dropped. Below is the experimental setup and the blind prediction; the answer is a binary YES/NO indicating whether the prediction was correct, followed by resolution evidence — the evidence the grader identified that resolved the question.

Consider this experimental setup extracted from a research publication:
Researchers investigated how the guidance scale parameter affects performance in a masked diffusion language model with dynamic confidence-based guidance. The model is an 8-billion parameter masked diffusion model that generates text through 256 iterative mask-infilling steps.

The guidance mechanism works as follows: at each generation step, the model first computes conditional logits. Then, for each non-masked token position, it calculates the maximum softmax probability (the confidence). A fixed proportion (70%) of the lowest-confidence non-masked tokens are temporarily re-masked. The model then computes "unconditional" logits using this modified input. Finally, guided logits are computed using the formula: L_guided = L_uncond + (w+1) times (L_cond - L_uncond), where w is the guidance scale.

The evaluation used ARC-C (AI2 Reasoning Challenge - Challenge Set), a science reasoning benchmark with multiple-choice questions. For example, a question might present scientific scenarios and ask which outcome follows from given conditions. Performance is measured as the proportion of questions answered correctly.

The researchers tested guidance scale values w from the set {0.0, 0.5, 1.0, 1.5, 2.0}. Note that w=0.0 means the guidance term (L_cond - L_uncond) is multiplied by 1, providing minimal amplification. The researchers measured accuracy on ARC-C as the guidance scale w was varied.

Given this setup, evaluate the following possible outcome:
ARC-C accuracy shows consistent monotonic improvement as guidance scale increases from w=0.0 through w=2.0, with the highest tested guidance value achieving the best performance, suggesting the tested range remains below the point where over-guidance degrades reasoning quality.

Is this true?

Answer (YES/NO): NO